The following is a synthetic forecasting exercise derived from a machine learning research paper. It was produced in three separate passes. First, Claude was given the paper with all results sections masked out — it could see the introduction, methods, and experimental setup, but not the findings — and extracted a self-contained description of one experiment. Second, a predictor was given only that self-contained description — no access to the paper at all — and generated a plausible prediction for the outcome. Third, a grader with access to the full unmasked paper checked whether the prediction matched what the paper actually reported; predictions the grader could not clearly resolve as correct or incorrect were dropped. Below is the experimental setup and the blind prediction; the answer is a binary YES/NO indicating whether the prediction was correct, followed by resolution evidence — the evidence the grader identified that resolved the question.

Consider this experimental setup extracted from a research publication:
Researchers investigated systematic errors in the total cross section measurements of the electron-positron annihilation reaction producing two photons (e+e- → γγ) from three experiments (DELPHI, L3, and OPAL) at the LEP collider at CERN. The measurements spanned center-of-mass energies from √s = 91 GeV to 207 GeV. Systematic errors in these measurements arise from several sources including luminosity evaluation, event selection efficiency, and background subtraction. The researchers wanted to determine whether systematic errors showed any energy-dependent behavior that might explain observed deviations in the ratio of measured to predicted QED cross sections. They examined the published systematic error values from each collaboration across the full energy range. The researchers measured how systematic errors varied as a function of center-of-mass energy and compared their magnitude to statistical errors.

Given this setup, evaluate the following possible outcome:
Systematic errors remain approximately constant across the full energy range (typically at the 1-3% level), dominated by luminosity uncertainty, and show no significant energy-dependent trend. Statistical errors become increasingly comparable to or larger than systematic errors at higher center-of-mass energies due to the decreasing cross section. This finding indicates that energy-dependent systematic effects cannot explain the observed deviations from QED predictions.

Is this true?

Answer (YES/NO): NO